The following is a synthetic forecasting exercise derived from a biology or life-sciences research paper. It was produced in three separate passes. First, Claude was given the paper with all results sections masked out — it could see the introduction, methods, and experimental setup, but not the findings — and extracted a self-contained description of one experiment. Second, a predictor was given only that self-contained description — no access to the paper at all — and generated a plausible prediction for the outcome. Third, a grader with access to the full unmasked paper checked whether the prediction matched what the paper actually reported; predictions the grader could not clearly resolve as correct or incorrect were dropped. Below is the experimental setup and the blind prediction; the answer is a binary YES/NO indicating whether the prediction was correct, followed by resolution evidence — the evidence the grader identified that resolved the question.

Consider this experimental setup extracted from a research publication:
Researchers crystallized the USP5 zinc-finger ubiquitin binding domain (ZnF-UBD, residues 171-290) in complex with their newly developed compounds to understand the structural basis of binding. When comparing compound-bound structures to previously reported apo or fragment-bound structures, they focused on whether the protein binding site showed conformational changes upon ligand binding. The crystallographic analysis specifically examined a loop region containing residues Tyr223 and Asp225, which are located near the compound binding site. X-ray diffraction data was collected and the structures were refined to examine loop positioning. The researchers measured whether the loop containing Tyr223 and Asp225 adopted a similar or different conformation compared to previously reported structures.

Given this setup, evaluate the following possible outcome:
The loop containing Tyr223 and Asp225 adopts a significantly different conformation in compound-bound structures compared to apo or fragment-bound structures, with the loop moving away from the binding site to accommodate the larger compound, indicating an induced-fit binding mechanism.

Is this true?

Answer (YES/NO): NO